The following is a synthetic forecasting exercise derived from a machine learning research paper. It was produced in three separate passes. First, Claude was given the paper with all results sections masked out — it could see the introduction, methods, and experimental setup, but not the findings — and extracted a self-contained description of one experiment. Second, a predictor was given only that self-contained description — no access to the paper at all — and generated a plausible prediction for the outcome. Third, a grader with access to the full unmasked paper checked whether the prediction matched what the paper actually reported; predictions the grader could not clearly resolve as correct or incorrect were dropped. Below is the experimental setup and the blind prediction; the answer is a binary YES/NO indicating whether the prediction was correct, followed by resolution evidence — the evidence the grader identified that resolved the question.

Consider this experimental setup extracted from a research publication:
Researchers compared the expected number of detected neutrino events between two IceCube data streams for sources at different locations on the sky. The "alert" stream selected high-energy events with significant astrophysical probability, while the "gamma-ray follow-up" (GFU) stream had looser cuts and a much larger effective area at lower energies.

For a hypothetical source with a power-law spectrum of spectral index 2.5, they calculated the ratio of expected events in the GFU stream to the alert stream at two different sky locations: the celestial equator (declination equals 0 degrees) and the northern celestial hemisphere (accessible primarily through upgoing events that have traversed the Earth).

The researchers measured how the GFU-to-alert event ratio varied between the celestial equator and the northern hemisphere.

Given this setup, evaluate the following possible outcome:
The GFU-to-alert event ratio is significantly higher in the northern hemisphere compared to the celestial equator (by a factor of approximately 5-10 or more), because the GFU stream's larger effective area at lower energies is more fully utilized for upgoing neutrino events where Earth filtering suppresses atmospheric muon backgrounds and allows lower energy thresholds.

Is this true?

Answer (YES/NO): NO